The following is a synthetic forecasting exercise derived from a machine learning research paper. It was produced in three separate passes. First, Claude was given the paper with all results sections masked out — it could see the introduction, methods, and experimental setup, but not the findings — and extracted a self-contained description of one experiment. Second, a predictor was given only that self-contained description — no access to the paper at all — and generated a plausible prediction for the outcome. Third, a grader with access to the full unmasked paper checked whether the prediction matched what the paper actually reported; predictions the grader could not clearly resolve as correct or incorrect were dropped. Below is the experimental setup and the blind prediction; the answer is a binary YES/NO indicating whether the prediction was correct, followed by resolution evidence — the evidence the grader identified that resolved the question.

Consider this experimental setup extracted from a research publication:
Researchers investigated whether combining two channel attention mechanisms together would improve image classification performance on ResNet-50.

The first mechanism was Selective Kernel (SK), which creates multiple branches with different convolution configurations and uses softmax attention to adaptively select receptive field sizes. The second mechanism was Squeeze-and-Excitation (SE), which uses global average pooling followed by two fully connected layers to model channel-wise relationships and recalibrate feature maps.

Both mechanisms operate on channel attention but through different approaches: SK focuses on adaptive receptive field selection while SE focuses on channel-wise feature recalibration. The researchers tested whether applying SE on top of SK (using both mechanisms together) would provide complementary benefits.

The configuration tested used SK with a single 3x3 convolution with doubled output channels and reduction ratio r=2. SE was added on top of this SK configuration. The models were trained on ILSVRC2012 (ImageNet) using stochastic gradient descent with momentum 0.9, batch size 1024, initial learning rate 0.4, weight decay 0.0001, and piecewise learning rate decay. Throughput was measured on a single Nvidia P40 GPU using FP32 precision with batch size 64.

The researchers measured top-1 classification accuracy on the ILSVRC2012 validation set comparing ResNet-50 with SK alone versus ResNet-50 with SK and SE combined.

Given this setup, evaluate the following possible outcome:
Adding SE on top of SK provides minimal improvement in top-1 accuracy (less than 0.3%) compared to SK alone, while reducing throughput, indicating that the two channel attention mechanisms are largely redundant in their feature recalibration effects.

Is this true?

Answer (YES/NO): NO